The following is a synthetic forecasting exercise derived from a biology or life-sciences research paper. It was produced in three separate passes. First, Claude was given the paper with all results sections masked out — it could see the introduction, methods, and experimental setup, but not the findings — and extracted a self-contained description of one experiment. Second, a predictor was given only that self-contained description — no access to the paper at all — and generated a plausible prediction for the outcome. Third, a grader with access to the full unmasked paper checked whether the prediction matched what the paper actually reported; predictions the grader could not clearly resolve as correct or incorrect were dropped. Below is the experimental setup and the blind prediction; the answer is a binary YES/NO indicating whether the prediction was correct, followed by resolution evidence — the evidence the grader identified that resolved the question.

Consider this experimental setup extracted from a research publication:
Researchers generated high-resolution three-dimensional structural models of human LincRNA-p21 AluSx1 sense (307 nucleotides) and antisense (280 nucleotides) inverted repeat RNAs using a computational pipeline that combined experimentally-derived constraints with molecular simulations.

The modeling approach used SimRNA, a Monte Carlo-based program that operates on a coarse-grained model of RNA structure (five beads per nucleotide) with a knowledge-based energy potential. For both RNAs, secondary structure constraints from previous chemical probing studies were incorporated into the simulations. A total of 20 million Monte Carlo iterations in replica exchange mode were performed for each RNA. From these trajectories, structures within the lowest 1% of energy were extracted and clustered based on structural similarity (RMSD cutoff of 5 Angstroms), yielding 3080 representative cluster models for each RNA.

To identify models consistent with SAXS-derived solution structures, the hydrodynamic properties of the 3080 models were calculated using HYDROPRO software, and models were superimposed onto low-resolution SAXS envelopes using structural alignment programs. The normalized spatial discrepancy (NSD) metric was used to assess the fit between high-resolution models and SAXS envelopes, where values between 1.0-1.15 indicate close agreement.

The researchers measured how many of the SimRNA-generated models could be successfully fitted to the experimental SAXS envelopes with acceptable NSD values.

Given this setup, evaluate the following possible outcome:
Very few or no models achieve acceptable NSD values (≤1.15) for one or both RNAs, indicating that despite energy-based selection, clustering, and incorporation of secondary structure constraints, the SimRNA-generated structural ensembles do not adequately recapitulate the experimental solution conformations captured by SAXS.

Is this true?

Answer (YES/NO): NO